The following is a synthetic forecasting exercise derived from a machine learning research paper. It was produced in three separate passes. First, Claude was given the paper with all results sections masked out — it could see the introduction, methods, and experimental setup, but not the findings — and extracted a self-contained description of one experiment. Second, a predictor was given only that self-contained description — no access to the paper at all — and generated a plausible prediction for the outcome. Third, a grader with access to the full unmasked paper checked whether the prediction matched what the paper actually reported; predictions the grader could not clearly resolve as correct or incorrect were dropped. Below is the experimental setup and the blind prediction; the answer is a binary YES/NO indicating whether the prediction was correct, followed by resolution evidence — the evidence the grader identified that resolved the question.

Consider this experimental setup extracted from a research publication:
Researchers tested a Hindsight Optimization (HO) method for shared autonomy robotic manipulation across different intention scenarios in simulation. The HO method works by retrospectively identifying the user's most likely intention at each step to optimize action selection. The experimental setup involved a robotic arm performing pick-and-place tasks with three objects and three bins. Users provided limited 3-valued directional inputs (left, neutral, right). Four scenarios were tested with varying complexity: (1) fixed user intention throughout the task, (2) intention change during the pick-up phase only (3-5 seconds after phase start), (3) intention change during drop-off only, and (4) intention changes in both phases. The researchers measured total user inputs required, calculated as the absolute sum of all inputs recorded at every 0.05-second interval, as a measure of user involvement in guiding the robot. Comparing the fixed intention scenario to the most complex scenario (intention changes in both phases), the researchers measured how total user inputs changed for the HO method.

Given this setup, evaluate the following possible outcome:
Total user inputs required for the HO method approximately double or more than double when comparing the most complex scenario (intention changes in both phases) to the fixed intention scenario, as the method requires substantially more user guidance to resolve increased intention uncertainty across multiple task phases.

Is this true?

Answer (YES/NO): NO